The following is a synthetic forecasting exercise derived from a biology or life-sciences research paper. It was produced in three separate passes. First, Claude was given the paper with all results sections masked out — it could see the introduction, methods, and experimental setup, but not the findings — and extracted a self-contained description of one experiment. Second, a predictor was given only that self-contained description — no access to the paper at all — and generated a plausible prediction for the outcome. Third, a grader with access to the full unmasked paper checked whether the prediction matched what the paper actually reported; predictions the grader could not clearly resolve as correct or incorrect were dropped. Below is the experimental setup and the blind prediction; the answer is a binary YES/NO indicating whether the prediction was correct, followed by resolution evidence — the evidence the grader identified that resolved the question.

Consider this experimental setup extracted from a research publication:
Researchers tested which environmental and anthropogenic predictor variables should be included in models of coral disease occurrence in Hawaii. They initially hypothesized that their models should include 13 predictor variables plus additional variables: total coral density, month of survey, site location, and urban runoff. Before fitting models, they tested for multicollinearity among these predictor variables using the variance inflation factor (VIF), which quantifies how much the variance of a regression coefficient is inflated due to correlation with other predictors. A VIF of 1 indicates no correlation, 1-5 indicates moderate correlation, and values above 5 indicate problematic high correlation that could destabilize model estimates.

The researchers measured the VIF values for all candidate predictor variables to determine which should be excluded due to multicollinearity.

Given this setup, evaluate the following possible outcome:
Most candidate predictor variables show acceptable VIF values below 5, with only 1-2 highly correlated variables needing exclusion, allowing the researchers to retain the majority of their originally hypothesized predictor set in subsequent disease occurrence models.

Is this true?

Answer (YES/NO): NO